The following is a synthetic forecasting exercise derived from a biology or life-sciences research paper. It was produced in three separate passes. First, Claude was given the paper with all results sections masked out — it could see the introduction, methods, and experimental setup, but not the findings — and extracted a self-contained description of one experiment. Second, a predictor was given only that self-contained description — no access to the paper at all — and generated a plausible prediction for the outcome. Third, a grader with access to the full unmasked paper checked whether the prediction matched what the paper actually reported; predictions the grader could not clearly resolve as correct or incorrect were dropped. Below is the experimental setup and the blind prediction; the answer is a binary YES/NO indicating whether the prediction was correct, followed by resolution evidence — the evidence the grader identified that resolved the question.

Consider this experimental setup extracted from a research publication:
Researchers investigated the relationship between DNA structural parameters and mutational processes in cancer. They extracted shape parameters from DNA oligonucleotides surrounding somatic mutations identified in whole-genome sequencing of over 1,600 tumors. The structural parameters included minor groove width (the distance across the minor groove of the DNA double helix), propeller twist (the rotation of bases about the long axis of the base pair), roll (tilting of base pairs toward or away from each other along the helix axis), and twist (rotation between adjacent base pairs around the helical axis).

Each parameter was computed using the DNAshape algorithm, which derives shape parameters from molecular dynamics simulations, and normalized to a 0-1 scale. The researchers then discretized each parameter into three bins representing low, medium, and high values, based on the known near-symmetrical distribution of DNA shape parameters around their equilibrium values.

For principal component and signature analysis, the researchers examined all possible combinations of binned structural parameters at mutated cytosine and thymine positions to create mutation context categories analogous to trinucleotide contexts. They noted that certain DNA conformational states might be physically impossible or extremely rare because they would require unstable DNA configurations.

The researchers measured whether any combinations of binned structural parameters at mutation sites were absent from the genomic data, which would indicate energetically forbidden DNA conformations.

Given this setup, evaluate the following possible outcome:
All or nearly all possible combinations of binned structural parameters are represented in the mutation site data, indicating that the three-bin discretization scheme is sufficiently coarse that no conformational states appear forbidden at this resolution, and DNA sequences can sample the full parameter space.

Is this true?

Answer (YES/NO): NO